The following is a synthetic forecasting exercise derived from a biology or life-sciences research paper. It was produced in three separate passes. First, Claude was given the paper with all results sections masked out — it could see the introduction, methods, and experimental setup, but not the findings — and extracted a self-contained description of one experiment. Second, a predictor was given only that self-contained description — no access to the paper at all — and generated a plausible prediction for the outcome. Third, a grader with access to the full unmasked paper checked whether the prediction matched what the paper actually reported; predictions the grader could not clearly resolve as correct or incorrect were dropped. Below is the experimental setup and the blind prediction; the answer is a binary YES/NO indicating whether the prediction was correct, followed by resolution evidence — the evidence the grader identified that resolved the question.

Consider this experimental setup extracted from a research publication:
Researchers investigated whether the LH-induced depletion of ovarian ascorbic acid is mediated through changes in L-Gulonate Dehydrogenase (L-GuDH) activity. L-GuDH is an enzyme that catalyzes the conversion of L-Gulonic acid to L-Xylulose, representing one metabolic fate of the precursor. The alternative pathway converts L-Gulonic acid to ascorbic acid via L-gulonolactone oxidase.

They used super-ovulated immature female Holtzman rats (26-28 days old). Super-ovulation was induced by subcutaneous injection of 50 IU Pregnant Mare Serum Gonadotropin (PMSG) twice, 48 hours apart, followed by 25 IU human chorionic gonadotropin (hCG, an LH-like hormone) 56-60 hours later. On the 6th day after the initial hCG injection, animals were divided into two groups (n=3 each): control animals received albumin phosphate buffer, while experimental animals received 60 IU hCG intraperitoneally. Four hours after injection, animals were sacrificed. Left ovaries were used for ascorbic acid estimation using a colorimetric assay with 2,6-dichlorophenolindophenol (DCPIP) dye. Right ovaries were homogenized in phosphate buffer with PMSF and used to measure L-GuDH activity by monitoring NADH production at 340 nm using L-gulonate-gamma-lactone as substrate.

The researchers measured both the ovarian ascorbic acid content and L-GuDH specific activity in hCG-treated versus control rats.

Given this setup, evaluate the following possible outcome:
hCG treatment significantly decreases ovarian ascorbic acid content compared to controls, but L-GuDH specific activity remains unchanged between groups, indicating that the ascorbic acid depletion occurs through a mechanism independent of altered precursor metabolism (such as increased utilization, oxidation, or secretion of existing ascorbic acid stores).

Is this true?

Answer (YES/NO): YES